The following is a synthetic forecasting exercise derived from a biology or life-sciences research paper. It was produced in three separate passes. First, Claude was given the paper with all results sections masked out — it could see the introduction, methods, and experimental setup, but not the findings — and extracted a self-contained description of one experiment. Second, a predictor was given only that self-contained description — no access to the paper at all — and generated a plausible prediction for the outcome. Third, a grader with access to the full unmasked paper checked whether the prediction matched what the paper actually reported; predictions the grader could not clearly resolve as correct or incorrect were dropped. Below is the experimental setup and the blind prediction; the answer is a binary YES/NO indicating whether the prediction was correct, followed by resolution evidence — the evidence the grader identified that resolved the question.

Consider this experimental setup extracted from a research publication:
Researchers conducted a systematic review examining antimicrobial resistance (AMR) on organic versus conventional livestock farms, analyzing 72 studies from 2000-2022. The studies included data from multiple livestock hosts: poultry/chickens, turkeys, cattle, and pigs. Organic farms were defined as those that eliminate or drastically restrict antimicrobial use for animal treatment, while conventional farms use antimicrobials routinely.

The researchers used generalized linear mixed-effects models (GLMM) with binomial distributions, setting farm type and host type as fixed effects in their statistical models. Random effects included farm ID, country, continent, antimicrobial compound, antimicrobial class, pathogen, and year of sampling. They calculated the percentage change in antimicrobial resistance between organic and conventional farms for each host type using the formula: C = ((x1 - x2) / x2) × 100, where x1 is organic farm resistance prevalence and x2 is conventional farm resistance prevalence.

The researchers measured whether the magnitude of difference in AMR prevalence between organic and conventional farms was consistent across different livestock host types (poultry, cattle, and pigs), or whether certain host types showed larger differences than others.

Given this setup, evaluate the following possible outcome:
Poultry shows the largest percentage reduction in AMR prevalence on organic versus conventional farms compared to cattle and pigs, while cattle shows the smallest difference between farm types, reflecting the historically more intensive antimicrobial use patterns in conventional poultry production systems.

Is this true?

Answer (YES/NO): NO